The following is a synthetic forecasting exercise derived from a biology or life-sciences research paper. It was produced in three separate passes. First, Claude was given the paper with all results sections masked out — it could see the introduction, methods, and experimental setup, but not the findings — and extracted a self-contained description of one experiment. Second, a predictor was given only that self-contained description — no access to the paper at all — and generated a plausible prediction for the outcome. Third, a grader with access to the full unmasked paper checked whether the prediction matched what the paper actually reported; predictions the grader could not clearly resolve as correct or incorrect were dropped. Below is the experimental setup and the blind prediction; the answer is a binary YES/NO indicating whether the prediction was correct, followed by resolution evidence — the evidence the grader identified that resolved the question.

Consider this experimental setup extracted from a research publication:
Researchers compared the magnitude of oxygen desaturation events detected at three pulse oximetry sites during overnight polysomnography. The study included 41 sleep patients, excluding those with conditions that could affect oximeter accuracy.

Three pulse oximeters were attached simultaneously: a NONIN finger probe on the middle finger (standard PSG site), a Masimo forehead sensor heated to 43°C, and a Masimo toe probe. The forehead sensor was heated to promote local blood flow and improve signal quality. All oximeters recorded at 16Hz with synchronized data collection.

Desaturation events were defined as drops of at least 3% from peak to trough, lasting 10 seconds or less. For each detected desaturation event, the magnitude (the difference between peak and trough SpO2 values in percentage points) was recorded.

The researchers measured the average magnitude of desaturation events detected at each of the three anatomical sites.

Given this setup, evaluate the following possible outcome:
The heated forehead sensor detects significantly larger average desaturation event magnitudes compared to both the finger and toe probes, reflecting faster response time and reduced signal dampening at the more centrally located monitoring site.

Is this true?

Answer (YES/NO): NO